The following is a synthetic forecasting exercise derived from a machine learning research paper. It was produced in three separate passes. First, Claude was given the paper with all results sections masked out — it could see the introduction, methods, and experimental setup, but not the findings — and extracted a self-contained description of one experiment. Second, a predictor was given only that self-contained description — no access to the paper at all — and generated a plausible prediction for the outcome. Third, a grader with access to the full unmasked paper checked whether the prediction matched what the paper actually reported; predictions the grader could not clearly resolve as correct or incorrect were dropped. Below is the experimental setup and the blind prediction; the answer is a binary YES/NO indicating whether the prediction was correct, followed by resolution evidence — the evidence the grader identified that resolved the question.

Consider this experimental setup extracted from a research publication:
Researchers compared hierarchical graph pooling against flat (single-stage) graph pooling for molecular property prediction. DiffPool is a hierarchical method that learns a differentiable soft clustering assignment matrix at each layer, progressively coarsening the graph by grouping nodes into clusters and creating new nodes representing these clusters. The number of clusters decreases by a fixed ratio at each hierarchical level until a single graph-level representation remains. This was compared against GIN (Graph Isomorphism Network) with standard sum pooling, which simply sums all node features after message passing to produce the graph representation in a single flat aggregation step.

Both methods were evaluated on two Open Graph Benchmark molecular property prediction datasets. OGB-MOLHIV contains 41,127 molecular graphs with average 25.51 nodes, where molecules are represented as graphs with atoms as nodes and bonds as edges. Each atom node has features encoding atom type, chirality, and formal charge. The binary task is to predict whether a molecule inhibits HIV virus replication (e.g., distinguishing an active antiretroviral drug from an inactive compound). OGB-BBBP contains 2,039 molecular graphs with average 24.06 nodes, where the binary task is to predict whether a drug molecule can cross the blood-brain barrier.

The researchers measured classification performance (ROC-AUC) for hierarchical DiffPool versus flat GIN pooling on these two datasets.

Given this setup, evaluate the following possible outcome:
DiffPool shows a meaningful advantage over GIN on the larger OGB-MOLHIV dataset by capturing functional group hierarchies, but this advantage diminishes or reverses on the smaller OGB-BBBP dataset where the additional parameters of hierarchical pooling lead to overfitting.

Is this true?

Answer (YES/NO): NO